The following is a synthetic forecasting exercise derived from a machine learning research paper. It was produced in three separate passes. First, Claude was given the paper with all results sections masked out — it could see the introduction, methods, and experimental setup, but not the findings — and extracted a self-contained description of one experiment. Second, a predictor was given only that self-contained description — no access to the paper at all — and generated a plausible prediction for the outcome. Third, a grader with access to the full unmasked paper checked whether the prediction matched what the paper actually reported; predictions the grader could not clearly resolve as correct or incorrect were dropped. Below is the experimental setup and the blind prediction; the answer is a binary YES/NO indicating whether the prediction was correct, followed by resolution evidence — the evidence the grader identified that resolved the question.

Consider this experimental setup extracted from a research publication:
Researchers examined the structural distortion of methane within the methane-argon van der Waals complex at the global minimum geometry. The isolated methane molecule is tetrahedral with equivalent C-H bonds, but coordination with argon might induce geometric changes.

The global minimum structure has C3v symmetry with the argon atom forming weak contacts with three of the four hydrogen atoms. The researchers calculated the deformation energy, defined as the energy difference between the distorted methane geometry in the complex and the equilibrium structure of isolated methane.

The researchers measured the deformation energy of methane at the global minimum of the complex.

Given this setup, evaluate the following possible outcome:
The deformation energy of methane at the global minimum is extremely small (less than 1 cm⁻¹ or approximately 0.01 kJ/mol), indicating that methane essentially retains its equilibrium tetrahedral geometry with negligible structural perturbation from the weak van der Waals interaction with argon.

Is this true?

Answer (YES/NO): YES